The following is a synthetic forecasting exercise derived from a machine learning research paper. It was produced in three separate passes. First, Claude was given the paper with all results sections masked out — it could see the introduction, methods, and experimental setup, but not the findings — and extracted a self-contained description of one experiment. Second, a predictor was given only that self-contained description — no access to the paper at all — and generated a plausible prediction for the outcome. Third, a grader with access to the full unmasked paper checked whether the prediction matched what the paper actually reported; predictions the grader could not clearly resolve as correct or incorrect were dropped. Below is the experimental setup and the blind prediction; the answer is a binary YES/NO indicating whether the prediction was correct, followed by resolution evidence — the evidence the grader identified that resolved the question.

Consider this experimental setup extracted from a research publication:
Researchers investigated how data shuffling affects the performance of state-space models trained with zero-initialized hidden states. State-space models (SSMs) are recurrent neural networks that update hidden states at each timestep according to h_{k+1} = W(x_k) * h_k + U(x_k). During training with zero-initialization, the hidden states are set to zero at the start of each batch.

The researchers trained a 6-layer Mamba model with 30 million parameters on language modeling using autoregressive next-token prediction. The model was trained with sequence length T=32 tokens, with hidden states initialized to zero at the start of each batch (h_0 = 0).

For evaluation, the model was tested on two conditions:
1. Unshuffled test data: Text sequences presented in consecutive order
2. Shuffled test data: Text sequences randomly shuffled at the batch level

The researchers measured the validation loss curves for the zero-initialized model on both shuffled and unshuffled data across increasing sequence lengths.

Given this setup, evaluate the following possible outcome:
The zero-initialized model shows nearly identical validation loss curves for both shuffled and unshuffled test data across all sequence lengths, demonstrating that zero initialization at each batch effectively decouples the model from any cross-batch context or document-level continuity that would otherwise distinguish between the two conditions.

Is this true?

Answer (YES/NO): YES